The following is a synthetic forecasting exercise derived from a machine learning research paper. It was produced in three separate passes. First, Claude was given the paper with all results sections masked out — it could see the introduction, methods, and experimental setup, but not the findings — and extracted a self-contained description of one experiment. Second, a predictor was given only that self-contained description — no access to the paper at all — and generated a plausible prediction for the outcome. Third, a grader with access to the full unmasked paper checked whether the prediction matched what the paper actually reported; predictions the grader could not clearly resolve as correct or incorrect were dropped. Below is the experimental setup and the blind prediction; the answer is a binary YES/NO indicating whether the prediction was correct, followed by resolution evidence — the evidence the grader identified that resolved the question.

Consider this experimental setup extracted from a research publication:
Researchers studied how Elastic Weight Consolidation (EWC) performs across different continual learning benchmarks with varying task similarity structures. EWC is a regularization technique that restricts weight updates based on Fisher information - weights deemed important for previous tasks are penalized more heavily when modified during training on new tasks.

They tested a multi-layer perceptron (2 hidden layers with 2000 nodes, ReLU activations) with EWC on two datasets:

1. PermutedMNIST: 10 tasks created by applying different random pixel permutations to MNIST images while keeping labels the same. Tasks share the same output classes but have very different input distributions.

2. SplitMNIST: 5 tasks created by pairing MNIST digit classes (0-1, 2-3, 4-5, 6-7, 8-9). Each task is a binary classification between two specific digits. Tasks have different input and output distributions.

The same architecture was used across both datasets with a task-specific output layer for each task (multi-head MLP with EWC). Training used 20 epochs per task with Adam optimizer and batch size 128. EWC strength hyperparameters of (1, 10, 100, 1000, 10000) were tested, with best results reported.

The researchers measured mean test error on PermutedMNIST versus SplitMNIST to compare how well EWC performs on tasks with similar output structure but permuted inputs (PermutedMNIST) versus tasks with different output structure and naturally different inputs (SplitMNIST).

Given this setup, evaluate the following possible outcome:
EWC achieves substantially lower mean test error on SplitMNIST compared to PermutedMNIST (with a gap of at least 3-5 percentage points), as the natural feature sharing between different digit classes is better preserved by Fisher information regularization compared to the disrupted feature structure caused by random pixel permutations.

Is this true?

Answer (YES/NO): NO